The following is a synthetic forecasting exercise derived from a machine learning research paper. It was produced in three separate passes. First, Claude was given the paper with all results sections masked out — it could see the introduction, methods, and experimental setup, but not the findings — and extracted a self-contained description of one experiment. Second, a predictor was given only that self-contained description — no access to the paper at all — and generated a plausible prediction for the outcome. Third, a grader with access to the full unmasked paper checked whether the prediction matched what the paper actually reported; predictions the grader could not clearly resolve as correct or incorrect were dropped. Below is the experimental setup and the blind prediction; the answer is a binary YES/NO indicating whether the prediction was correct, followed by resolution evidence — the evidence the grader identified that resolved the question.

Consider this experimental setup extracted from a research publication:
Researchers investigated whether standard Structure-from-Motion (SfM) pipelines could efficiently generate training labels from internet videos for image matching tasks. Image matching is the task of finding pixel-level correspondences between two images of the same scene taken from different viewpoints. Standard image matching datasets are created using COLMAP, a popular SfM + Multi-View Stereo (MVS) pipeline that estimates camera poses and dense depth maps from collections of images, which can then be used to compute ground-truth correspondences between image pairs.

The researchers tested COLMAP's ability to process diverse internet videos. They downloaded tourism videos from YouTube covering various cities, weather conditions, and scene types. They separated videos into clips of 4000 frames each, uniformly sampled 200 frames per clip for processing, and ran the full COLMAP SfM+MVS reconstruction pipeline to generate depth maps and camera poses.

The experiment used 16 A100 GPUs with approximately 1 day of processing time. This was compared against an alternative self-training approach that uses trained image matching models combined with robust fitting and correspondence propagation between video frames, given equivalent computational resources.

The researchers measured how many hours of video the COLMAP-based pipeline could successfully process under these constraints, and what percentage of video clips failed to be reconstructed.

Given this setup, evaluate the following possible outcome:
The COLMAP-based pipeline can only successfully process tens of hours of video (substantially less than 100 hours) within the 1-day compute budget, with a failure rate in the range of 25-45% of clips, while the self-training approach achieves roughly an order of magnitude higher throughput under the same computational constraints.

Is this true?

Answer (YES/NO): NO